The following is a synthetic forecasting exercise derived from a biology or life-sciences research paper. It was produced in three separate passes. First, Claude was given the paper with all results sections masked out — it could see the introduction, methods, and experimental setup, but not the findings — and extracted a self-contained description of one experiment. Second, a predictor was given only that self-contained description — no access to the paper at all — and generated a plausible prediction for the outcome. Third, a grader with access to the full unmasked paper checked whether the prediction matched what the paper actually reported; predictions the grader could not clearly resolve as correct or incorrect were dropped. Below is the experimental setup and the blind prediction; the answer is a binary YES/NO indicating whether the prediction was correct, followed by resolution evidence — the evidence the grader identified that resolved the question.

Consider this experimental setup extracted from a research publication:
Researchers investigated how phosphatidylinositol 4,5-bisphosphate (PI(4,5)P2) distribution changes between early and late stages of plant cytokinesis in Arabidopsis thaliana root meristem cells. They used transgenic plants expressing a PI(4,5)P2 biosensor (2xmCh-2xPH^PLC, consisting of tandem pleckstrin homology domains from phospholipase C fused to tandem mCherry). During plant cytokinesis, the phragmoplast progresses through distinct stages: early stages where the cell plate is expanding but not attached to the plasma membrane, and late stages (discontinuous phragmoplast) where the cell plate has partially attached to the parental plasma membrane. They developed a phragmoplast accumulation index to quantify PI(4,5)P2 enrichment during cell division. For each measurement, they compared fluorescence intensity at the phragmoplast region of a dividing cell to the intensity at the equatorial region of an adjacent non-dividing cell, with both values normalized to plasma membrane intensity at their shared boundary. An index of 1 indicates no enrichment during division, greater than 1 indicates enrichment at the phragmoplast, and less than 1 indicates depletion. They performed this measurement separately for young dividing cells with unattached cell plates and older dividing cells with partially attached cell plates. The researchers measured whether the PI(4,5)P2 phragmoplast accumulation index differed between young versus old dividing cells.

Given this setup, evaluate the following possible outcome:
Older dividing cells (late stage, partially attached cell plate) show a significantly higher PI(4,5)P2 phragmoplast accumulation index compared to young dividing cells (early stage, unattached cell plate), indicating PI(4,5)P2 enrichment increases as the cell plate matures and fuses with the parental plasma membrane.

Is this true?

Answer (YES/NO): YES